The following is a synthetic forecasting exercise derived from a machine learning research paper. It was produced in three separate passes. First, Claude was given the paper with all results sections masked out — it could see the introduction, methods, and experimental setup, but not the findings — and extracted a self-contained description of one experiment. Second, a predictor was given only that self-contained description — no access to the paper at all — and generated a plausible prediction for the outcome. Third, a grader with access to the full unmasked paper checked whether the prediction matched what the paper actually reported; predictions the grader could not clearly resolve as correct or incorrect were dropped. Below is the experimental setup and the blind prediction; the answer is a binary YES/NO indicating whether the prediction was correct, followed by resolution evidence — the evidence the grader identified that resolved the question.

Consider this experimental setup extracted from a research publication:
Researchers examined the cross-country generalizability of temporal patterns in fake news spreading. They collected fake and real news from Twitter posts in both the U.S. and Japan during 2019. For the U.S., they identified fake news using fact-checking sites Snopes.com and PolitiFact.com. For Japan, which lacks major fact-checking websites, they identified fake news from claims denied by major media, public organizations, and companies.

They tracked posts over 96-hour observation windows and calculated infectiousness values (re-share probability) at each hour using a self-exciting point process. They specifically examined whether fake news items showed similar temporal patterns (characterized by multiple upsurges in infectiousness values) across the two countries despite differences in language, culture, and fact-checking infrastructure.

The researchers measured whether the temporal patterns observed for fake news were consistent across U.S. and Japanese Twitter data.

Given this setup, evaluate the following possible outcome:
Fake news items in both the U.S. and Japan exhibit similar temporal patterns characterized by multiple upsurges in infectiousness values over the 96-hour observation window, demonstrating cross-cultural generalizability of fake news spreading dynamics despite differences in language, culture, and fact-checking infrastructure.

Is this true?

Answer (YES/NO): YES